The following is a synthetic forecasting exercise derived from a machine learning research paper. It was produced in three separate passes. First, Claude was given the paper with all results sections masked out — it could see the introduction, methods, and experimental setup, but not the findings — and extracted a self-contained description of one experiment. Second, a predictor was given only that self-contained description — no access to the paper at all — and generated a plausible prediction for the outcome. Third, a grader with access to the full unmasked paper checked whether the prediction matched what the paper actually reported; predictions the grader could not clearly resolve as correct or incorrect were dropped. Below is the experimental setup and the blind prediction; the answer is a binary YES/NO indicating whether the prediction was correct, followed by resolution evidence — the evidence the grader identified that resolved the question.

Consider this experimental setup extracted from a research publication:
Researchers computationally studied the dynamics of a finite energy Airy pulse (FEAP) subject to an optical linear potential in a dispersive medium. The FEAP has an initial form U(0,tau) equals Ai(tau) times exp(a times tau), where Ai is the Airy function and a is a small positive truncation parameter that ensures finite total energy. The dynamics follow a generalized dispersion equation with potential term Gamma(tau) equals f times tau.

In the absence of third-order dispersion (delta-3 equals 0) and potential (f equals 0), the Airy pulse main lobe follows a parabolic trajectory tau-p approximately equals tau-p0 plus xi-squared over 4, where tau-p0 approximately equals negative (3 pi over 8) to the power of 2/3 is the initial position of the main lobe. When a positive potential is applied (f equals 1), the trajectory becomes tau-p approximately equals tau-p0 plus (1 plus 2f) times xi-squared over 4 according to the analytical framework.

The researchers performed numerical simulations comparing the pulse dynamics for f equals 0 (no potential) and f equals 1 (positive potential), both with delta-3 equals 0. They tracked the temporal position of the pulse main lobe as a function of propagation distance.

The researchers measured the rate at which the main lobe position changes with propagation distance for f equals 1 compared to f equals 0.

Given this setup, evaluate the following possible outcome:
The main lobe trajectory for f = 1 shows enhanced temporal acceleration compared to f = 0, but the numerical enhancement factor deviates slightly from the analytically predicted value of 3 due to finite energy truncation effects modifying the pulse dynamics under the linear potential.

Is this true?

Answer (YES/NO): NO